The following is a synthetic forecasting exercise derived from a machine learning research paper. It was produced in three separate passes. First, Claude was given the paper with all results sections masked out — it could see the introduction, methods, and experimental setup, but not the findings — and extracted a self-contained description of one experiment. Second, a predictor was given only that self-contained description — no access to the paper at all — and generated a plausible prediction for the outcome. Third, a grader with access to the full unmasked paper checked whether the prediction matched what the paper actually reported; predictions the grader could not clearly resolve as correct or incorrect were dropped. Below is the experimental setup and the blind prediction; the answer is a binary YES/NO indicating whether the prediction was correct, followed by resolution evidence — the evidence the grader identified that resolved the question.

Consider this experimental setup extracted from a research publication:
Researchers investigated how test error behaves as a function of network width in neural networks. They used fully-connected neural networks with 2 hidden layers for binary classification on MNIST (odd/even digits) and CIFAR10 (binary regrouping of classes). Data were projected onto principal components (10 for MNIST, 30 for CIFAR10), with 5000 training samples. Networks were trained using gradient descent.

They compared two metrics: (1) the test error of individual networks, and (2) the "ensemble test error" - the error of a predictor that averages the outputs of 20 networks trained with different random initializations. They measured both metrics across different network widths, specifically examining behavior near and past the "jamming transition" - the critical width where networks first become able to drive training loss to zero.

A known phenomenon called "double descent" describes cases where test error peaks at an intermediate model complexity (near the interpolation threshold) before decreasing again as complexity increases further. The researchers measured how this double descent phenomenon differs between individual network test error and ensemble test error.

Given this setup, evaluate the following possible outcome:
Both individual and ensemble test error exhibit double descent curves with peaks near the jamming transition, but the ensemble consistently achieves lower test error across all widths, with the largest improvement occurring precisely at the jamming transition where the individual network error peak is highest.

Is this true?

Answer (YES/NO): NO